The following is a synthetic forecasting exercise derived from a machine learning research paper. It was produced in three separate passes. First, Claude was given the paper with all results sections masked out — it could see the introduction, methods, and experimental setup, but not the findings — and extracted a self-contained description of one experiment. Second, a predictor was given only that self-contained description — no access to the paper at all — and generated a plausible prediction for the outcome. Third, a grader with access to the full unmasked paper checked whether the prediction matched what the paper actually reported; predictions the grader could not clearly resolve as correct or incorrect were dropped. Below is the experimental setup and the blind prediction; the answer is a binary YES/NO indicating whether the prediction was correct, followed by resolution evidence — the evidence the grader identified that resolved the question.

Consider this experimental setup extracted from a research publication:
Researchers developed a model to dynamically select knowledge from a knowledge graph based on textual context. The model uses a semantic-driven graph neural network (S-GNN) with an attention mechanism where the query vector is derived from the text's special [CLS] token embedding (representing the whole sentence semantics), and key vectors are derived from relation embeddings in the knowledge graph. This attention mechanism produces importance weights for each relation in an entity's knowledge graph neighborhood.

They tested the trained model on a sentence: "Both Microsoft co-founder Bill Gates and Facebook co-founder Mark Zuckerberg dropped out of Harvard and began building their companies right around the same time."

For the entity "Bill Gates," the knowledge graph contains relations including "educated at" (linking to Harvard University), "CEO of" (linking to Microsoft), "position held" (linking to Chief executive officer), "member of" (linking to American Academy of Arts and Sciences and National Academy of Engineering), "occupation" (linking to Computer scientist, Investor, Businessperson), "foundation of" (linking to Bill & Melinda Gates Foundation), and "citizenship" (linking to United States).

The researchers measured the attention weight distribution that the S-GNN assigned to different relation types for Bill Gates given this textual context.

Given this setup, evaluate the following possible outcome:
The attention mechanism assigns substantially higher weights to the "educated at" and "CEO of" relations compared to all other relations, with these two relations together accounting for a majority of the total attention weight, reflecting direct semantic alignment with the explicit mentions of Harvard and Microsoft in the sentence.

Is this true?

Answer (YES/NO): NO